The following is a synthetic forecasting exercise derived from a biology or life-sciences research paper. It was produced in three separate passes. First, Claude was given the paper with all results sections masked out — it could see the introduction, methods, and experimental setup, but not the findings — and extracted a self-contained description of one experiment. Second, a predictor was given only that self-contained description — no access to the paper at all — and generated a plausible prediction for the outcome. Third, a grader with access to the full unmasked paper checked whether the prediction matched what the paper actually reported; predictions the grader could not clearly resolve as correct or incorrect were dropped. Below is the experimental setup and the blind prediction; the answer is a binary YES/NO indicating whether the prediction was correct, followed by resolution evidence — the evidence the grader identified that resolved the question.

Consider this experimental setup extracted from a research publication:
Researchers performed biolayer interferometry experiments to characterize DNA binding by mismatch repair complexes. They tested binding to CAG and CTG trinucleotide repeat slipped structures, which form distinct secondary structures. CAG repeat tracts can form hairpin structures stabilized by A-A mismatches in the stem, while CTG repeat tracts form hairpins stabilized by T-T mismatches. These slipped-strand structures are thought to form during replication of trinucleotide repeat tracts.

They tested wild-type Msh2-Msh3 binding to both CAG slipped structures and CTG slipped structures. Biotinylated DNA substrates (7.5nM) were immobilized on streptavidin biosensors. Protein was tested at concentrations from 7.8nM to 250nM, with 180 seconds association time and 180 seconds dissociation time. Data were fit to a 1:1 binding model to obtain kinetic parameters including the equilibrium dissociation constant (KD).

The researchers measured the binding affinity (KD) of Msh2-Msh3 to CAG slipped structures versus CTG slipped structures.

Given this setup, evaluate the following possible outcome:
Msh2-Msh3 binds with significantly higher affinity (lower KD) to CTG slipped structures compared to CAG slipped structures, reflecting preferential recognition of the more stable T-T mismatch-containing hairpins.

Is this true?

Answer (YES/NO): NO